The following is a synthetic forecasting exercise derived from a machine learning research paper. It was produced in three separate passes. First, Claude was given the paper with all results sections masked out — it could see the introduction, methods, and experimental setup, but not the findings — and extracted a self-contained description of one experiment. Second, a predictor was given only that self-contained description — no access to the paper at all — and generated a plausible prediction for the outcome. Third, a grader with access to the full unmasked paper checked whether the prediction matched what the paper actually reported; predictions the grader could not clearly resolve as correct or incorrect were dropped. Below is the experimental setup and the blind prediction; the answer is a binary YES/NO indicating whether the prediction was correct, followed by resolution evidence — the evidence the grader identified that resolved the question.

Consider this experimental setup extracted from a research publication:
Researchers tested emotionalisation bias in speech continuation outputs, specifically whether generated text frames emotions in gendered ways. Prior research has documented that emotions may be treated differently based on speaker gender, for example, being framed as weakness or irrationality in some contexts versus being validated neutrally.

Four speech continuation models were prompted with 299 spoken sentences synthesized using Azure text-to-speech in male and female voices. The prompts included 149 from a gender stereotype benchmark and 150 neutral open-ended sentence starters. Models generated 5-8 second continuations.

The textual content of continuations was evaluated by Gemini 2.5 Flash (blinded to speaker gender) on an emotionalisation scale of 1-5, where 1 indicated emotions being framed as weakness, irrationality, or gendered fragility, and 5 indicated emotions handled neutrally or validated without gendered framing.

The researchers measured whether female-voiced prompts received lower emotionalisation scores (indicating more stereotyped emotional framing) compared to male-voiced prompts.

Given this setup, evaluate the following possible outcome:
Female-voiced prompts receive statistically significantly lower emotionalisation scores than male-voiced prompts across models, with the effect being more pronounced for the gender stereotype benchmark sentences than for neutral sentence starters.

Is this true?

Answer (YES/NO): NO